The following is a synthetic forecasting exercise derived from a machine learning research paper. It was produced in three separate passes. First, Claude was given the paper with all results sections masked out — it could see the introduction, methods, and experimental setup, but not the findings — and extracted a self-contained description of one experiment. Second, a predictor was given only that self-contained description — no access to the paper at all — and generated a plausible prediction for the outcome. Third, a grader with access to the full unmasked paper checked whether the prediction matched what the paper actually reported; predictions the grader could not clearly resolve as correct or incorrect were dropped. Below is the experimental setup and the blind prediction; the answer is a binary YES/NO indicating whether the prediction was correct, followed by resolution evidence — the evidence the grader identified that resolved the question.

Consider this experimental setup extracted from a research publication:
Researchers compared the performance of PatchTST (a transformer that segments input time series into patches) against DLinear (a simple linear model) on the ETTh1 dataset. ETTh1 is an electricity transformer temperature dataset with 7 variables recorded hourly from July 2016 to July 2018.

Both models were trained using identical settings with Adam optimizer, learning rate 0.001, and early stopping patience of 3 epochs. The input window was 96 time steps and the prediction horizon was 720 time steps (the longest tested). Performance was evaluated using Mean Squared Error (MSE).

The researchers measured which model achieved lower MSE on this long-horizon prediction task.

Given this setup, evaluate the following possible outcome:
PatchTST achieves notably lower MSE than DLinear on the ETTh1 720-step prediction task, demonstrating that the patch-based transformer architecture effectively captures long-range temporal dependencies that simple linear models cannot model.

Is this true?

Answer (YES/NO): NO